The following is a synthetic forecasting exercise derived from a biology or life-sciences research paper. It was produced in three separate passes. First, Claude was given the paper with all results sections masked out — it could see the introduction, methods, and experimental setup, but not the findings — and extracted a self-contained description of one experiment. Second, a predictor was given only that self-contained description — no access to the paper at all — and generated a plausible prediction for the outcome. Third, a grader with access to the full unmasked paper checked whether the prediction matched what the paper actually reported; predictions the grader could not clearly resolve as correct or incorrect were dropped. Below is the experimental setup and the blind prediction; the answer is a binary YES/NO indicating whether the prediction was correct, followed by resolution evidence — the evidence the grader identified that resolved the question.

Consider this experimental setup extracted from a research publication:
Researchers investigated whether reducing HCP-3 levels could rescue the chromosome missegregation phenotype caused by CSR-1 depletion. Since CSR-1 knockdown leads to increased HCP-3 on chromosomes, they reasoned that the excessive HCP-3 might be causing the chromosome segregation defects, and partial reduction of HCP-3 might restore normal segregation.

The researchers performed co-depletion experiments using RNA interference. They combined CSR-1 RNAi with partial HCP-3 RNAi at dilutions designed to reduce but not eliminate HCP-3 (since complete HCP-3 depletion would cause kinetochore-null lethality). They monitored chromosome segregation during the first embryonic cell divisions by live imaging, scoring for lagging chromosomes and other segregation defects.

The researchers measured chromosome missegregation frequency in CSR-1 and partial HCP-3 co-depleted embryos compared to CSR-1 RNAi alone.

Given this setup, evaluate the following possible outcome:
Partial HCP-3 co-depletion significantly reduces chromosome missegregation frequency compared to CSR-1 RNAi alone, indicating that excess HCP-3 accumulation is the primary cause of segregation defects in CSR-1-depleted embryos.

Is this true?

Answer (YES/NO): NO